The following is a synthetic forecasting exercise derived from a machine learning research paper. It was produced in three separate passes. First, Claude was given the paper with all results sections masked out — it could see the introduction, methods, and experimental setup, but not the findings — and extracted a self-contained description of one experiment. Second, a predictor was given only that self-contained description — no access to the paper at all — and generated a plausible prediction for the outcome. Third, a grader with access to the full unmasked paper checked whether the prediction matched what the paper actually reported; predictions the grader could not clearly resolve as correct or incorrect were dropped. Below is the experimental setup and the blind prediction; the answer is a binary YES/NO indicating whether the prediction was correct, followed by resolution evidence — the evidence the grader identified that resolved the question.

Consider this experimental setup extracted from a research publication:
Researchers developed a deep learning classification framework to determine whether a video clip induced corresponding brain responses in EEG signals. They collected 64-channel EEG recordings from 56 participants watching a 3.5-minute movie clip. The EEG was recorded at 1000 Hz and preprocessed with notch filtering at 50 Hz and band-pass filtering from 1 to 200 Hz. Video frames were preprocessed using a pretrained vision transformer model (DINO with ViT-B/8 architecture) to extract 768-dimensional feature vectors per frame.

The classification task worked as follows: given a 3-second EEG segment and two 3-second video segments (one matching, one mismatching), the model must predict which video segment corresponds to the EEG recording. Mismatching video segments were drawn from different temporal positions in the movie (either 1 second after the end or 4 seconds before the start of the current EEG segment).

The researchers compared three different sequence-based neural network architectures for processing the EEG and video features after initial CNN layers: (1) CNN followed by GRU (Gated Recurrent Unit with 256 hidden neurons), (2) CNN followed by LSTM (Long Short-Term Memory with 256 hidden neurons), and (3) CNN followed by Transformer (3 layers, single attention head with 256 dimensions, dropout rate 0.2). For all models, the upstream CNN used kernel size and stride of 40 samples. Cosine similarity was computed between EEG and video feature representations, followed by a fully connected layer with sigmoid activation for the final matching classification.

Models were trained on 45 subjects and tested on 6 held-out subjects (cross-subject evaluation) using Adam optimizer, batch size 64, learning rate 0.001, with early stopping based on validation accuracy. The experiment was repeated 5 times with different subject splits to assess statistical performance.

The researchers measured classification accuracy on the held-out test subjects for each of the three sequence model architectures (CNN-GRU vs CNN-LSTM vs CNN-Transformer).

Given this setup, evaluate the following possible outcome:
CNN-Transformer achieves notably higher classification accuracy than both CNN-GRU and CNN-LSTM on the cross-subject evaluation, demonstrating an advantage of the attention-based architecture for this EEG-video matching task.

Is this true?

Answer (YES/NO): NO